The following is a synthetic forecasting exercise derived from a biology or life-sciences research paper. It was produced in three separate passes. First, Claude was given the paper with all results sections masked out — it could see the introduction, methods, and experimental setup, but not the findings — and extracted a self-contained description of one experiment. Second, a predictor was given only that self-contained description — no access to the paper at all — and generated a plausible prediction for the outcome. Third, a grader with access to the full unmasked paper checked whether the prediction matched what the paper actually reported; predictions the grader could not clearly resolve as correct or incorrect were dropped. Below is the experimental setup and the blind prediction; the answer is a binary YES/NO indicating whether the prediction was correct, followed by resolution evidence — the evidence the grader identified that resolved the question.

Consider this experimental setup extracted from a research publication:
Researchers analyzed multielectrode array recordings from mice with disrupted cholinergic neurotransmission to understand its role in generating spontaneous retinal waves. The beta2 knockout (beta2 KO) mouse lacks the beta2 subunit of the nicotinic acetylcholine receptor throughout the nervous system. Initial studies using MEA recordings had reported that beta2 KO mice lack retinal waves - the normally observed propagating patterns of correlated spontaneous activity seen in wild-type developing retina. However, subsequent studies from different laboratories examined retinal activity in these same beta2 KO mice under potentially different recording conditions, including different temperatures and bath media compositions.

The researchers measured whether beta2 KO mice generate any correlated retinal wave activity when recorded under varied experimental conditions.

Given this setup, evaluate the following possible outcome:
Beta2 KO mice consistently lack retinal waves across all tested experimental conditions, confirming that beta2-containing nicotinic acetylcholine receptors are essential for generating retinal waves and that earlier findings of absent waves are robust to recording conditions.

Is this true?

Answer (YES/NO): NO